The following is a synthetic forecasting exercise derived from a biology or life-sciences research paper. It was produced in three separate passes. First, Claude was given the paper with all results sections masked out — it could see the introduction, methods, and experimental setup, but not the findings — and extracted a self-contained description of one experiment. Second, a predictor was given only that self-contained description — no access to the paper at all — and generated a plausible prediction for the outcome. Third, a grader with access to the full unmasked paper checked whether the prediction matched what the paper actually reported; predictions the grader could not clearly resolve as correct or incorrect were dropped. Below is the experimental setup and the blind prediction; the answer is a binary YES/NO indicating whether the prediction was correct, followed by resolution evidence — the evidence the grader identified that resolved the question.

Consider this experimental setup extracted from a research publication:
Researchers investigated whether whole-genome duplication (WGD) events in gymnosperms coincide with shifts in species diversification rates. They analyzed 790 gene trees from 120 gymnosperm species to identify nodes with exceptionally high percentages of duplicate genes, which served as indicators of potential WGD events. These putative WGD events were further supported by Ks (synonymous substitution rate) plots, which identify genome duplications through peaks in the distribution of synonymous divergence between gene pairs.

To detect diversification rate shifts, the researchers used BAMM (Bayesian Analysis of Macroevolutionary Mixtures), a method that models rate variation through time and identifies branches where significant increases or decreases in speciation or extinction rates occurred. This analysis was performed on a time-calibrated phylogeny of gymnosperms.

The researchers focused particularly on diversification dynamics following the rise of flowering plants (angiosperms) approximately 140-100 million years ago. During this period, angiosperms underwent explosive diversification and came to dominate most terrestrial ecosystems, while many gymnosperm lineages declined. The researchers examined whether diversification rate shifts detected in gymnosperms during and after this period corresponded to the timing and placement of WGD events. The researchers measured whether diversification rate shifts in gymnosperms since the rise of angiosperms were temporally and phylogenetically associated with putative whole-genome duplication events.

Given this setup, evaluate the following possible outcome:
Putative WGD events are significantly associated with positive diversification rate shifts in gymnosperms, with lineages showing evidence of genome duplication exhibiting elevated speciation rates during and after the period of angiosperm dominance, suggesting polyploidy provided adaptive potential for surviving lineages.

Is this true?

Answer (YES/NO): NO